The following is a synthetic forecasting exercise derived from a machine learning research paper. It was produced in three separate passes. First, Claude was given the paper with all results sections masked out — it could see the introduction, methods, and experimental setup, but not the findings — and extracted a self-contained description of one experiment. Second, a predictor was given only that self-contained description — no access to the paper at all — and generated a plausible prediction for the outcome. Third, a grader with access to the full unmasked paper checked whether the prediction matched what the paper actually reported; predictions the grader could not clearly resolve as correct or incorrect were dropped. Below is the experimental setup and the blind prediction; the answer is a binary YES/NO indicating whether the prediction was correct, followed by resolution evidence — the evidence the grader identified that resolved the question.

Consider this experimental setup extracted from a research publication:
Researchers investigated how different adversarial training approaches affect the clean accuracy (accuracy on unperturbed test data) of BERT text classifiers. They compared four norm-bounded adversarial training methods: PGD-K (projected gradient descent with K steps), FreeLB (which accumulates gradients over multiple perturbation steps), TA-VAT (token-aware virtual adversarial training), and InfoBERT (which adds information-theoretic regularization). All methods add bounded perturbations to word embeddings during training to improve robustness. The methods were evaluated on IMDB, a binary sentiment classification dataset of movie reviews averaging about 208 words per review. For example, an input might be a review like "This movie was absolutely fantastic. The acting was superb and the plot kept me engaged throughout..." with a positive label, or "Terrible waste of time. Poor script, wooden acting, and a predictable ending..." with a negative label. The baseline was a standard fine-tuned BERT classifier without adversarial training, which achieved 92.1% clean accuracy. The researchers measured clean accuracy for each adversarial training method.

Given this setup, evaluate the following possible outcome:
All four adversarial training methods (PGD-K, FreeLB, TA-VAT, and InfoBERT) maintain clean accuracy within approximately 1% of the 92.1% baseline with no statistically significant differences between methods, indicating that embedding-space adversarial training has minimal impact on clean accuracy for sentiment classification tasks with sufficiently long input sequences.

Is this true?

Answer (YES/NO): NO